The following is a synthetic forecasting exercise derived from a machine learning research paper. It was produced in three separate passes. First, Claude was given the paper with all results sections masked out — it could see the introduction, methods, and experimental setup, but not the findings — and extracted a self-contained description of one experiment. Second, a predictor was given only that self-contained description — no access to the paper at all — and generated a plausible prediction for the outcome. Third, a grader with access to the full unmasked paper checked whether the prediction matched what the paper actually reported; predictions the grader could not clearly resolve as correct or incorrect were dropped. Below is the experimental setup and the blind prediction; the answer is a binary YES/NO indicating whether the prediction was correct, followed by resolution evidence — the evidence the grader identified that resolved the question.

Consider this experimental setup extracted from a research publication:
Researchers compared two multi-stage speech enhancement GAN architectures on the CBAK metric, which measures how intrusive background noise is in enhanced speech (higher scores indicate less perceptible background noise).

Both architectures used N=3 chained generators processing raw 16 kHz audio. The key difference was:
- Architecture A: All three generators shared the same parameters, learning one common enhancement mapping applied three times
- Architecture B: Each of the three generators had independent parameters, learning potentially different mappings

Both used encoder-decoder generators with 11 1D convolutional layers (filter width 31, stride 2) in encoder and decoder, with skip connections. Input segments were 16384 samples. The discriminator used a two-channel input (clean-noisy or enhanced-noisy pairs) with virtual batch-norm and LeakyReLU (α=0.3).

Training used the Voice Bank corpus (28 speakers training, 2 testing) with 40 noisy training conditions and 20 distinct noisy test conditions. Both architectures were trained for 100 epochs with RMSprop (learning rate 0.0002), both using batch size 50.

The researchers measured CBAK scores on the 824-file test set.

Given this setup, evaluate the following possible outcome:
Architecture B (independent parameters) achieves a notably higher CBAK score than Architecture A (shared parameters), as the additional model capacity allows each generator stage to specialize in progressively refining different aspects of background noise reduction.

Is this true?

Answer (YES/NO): YES